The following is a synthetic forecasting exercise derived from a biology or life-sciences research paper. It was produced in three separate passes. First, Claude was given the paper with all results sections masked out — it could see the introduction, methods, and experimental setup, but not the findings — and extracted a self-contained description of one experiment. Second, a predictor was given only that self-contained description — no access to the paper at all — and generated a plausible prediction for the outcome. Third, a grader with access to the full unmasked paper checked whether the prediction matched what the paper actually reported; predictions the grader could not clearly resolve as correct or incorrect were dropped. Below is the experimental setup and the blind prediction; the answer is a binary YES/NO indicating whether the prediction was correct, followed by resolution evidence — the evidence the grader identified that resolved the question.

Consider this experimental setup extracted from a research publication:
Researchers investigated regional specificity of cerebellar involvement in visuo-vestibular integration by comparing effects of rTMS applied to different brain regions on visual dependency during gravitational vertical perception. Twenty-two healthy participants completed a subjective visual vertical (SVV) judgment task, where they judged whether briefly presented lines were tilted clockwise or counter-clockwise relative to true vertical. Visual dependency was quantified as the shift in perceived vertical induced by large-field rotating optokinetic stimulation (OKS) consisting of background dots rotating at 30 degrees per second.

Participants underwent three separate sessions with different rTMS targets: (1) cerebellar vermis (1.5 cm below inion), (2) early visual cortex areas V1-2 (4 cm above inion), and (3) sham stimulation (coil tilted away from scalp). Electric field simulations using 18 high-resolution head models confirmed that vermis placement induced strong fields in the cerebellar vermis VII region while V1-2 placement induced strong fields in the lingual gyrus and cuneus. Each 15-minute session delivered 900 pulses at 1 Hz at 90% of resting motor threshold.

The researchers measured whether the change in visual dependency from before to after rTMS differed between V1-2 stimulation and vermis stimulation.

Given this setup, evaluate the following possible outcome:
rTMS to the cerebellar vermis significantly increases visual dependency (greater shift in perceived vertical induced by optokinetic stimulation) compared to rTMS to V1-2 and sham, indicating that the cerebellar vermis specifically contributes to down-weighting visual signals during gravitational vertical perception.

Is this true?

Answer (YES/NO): NO